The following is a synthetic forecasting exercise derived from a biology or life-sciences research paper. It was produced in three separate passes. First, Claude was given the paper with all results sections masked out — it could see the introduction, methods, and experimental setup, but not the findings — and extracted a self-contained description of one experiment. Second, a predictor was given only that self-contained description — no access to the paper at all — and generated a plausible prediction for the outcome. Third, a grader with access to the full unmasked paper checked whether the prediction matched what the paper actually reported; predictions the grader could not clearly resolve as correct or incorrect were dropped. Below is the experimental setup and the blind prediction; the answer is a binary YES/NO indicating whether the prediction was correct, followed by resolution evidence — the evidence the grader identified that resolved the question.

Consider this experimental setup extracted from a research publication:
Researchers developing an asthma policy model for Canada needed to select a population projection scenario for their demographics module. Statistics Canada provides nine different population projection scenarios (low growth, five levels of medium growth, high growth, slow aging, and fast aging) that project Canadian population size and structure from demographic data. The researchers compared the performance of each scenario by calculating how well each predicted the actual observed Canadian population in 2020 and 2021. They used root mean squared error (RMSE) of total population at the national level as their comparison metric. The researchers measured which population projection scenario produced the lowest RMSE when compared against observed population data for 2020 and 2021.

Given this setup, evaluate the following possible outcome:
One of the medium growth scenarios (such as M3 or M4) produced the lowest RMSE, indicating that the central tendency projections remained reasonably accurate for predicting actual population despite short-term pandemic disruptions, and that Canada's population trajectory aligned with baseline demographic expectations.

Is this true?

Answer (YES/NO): YES